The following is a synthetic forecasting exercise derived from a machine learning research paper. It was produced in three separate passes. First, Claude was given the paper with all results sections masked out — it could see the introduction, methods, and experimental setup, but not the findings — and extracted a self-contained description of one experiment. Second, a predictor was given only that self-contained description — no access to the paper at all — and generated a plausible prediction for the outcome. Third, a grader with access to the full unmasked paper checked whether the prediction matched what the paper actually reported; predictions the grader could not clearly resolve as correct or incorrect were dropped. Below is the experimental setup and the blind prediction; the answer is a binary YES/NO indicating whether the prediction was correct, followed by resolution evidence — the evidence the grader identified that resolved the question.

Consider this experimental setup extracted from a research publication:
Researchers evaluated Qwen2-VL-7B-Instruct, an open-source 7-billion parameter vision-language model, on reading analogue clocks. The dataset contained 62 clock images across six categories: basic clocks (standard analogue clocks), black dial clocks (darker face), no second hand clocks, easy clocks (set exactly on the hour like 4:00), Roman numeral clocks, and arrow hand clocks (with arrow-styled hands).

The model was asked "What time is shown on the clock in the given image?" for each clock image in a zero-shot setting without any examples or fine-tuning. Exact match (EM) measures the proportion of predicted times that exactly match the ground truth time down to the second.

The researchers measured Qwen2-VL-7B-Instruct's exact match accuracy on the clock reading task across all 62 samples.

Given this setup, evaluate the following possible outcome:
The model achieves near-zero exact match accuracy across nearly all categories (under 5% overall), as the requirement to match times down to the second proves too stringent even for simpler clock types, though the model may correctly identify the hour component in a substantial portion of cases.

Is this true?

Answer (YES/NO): NO